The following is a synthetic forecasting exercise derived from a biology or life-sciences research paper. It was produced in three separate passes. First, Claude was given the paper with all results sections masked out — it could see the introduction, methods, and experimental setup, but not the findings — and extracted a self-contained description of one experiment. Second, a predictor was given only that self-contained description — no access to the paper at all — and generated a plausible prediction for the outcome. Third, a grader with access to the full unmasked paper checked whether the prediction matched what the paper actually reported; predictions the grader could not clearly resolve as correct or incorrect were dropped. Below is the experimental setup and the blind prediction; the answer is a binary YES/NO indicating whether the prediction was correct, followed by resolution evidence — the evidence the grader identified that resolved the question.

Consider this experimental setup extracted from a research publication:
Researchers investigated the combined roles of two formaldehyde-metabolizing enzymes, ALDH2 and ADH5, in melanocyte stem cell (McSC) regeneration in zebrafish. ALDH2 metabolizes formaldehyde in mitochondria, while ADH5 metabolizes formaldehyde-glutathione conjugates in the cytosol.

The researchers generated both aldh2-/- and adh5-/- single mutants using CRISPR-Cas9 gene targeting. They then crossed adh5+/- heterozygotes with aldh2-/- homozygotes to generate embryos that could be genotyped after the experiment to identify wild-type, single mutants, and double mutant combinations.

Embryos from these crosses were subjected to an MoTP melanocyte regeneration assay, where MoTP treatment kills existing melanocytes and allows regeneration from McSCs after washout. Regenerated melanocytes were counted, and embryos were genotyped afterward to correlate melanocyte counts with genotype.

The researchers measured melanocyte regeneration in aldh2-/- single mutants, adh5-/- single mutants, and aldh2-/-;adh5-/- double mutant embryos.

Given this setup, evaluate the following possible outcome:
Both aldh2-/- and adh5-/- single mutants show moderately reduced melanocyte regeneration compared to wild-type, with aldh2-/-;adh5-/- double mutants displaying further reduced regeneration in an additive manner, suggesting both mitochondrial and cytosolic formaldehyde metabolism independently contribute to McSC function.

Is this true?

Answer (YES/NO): NO